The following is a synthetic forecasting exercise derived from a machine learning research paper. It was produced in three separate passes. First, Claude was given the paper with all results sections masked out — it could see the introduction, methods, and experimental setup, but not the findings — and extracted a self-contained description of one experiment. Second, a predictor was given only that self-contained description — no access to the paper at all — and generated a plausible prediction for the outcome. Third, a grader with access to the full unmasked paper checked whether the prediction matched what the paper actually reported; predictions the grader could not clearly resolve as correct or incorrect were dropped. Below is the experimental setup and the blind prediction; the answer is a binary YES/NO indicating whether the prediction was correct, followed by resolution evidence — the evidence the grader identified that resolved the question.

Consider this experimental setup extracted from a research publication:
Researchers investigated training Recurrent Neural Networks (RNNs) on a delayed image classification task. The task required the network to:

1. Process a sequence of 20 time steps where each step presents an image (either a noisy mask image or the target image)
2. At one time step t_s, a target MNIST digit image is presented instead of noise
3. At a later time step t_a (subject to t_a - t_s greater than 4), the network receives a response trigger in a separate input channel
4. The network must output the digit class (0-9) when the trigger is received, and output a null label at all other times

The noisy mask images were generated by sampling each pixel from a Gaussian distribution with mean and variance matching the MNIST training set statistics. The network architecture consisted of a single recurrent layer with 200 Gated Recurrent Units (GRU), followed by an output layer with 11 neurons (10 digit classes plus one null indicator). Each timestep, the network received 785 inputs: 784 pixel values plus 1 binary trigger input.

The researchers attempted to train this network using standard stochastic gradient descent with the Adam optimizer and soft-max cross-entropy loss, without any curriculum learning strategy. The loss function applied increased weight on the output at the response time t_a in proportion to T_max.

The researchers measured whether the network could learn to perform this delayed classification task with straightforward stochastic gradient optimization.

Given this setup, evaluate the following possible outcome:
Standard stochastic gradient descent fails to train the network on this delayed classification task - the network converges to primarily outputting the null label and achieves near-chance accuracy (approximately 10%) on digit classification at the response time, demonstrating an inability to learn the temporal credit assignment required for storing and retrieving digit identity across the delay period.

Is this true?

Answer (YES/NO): NO